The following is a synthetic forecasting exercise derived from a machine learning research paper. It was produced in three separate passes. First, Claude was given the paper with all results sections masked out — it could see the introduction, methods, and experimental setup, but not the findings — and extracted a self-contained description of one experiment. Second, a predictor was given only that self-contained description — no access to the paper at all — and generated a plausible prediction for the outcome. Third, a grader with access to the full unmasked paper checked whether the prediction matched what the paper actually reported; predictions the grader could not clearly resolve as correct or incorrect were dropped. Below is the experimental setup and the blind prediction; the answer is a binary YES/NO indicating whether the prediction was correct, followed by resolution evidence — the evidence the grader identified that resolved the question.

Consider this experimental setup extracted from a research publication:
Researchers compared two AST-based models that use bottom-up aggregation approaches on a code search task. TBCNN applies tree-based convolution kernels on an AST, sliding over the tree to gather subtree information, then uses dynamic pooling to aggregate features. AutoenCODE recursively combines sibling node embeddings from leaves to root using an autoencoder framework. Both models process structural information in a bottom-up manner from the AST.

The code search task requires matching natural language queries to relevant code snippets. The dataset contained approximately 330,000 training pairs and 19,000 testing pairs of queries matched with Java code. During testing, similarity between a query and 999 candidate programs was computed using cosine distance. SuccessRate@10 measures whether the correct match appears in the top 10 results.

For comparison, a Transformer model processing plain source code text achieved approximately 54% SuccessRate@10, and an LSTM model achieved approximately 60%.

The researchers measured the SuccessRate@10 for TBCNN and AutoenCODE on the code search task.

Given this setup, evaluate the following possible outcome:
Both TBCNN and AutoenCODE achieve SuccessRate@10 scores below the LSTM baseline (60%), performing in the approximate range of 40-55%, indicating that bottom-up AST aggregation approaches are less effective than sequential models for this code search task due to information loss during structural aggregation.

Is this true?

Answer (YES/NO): NO